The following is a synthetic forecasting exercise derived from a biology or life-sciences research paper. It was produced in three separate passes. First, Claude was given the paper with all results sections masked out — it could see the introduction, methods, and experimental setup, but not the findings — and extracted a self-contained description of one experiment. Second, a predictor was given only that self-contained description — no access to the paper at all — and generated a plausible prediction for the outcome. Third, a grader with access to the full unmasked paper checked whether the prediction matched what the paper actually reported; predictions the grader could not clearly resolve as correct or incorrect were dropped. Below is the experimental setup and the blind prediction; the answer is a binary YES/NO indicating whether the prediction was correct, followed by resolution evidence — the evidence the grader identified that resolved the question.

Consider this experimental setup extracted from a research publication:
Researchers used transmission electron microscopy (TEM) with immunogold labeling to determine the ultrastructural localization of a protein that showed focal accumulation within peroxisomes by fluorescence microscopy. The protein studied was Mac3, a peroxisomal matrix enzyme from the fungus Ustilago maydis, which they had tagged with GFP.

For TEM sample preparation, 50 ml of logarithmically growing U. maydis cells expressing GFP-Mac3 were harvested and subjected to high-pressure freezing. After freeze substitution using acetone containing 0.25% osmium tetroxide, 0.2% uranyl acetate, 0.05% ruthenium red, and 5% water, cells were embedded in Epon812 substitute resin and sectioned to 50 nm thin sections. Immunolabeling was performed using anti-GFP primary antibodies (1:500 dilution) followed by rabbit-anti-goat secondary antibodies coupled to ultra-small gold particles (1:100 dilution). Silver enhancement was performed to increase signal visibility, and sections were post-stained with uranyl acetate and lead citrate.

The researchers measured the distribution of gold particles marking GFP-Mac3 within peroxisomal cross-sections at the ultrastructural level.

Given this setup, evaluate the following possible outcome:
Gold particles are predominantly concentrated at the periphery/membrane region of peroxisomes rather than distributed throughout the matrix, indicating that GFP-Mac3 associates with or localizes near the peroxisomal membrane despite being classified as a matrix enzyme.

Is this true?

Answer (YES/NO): NO